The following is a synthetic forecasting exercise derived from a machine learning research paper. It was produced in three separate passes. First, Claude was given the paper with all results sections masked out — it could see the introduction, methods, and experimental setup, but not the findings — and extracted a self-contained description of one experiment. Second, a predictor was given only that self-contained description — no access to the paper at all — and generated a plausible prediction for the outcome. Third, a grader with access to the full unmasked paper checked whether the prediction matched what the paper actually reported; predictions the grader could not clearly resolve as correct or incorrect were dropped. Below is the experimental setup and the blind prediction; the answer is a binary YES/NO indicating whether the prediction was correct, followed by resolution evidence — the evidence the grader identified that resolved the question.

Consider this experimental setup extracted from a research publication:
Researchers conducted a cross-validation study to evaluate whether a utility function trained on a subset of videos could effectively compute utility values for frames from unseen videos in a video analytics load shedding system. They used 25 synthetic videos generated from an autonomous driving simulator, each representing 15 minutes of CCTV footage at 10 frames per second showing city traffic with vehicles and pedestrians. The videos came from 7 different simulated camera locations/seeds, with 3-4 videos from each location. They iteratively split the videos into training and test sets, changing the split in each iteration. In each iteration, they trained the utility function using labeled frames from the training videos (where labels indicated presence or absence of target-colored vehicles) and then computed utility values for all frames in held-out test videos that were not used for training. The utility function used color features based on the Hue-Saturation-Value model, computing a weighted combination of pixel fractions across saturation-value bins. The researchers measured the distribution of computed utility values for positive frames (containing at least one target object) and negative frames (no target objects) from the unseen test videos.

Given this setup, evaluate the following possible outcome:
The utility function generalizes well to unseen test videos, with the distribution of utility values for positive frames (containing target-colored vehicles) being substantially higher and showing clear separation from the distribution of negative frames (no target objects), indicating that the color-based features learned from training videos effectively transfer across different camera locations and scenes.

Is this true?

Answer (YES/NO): YES